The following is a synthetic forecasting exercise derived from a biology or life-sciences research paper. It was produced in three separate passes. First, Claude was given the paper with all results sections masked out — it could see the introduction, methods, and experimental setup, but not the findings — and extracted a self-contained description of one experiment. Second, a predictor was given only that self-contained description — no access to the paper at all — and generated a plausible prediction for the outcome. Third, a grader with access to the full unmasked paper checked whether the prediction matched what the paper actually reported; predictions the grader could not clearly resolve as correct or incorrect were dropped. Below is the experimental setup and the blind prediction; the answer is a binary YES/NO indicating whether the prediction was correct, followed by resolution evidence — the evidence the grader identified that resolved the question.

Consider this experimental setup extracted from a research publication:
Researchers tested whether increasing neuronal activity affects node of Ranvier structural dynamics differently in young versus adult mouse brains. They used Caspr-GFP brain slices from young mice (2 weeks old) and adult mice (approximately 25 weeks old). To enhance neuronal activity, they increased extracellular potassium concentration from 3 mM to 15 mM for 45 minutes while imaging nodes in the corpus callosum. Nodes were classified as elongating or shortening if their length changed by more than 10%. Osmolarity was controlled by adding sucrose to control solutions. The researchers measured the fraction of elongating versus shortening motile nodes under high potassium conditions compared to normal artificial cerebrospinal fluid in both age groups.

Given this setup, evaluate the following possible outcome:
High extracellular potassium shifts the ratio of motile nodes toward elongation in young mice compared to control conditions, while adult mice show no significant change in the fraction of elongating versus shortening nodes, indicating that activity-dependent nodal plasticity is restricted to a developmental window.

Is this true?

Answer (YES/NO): YES